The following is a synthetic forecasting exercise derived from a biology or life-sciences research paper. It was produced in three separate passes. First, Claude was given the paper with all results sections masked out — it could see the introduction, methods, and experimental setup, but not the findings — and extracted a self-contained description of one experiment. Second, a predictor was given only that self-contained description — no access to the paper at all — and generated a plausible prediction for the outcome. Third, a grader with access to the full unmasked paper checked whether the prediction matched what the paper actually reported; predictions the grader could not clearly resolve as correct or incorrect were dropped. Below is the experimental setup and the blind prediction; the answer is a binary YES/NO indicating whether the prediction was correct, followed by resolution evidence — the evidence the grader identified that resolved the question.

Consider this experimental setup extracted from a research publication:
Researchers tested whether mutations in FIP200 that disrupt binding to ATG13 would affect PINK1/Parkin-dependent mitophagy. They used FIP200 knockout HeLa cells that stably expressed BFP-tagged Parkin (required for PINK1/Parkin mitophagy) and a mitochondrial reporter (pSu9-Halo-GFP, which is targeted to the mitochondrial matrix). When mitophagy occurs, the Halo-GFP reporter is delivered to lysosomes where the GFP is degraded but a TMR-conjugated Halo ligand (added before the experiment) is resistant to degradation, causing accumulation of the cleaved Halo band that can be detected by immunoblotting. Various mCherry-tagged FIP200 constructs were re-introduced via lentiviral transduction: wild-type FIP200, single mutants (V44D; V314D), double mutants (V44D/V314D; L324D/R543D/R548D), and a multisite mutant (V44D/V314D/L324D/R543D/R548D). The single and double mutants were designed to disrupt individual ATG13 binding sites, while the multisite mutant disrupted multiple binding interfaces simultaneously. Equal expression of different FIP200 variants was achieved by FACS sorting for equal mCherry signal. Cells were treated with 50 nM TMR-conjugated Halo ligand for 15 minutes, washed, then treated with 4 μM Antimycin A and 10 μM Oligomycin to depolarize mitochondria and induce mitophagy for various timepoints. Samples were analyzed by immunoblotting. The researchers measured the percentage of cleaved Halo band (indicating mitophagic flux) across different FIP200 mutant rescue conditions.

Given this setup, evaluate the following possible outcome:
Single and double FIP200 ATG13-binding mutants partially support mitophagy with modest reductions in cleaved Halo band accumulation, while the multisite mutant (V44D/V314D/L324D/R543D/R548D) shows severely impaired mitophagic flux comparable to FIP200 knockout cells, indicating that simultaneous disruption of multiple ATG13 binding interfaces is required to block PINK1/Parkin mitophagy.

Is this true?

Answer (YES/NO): NO